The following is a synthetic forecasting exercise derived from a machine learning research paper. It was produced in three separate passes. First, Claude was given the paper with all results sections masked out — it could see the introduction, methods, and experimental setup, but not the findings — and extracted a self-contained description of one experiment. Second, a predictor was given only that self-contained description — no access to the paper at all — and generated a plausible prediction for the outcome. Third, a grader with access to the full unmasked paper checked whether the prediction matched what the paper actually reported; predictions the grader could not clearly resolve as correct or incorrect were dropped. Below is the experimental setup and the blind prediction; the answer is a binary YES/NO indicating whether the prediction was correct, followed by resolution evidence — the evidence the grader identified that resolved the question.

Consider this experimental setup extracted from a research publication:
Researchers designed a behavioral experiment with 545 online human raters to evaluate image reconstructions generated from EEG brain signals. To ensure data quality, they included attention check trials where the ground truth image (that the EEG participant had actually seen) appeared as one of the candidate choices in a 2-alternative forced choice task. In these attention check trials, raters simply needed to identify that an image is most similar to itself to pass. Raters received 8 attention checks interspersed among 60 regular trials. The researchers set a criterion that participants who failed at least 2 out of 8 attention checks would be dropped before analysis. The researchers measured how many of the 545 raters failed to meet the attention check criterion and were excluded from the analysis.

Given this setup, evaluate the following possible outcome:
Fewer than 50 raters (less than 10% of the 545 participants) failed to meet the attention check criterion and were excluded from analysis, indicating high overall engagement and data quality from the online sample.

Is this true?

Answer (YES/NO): YES